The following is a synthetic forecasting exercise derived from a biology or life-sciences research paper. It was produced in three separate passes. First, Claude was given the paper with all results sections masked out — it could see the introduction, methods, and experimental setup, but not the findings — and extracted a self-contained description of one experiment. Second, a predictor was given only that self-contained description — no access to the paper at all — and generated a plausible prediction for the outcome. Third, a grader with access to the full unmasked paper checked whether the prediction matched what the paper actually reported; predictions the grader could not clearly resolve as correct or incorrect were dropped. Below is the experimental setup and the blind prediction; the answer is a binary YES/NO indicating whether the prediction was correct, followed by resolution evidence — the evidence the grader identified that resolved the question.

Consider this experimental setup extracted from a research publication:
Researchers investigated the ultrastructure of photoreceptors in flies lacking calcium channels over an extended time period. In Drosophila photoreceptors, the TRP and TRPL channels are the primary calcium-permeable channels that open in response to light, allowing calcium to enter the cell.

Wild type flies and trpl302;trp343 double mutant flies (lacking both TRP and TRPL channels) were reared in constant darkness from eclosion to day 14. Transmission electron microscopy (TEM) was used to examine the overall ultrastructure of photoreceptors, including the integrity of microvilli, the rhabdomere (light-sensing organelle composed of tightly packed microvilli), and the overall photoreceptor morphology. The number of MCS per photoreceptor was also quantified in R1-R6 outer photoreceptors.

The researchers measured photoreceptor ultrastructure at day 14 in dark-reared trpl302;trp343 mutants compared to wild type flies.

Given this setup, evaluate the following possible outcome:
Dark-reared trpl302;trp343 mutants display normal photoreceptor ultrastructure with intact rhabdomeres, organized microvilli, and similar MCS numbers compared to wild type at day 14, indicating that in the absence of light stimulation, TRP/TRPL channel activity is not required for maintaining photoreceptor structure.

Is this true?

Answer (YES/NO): NO